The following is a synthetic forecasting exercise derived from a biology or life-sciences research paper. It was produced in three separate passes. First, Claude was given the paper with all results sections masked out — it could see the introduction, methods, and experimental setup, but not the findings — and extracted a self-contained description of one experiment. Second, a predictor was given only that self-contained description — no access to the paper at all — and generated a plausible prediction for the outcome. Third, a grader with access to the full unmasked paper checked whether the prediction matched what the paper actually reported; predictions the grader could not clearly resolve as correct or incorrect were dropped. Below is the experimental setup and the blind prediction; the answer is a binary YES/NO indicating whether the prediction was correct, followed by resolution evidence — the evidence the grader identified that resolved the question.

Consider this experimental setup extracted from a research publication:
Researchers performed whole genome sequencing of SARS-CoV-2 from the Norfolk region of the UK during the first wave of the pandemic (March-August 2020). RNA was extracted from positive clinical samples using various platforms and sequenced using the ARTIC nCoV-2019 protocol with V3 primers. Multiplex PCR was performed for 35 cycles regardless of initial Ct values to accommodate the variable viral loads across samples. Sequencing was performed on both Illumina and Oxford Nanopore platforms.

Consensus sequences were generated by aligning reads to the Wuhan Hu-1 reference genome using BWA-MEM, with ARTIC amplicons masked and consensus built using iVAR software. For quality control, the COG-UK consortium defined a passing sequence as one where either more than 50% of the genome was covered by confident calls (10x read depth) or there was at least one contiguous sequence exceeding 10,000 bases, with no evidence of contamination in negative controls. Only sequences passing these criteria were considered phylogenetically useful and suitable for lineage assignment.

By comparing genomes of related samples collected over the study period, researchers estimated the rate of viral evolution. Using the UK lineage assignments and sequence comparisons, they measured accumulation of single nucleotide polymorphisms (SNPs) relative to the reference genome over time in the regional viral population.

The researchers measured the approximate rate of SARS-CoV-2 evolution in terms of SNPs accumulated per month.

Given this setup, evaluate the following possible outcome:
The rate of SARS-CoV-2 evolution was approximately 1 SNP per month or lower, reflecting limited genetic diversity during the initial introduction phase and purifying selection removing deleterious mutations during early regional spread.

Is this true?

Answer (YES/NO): NO